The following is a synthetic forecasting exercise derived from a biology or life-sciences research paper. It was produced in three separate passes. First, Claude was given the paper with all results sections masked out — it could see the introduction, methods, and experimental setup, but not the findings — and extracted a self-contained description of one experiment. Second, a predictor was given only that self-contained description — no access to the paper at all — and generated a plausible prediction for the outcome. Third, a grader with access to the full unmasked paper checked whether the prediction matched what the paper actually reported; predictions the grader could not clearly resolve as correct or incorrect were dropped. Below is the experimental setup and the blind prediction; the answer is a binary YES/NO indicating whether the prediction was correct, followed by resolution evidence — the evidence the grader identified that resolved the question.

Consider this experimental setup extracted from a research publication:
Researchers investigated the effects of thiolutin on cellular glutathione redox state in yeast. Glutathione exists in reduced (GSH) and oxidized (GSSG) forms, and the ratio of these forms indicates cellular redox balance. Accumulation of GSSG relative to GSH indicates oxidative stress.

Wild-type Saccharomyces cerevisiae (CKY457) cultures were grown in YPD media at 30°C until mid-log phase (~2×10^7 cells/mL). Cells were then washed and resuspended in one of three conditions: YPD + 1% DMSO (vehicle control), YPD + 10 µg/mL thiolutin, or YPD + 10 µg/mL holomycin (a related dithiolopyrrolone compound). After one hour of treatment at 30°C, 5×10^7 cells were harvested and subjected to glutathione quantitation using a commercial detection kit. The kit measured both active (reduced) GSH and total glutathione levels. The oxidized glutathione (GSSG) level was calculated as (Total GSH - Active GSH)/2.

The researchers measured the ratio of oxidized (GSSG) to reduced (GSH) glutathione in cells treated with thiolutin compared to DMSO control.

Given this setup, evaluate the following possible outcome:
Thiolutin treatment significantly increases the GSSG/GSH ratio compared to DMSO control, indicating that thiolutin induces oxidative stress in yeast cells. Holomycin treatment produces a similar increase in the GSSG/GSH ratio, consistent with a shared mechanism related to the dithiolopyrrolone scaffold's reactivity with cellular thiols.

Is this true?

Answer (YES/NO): NO